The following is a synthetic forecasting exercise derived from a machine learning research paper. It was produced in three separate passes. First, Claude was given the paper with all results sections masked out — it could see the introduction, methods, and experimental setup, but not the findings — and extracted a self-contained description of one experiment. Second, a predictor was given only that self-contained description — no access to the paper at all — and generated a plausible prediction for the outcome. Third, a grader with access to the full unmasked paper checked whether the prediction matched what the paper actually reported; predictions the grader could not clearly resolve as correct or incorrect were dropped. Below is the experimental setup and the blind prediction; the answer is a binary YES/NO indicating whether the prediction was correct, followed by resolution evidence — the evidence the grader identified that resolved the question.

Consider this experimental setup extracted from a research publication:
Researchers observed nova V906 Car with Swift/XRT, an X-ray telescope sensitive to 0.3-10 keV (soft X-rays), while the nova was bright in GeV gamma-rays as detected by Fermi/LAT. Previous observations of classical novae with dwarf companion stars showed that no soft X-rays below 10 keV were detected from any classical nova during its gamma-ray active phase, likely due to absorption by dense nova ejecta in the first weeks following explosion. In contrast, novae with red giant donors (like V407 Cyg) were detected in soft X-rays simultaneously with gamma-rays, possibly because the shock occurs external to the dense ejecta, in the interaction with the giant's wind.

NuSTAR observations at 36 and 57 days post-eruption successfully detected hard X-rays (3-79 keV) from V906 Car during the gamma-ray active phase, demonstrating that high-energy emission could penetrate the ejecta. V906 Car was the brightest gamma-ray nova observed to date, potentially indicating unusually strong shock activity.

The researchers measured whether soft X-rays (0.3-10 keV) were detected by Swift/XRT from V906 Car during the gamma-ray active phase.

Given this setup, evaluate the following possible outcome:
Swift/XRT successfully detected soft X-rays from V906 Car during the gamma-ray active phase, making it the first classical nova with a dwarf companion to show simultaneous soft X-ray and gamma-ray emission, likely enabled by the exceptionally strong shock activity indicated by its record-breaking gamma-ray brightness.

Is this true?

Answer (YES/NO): NO